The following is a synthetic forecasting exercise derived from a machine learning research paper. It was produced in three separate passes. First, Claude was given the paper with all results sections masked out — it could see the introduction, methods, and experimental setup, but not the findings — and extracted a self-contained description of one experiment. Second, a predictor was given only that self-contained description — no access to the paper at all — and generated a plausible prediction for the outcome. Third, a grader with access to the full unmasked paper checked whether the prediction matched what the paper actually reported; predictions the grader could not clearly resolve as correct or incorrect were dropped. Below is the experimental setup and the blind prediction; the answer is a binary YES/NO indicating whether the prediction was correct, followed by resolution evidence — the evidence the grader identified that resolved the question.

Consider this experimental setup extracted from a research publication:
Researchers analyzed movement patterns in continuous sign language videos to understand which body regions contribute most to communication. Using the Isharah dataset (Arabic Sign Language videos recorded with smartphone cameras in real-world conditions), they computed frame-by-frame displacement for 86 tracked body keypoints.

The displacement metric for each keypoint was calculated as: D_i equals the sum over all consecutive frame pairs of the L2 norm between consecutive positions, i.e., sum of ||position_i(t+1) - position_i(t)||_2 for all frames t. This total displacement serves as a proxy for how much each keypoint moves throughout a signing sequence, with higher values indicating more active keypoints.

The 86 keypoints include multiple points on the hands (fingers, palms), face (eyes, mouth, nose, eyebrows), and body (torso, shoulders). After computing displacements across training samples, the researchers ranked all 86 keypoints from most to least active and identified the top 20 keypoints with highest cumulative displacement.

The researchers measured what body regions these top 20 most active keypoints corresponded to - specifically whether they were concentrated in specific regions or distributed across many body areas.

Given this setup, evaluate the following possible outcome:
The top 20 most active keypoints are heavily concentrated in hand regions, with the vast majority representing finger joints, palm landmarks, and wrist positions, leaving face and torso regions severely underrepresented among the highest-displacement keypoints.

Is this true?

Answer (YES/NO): NO